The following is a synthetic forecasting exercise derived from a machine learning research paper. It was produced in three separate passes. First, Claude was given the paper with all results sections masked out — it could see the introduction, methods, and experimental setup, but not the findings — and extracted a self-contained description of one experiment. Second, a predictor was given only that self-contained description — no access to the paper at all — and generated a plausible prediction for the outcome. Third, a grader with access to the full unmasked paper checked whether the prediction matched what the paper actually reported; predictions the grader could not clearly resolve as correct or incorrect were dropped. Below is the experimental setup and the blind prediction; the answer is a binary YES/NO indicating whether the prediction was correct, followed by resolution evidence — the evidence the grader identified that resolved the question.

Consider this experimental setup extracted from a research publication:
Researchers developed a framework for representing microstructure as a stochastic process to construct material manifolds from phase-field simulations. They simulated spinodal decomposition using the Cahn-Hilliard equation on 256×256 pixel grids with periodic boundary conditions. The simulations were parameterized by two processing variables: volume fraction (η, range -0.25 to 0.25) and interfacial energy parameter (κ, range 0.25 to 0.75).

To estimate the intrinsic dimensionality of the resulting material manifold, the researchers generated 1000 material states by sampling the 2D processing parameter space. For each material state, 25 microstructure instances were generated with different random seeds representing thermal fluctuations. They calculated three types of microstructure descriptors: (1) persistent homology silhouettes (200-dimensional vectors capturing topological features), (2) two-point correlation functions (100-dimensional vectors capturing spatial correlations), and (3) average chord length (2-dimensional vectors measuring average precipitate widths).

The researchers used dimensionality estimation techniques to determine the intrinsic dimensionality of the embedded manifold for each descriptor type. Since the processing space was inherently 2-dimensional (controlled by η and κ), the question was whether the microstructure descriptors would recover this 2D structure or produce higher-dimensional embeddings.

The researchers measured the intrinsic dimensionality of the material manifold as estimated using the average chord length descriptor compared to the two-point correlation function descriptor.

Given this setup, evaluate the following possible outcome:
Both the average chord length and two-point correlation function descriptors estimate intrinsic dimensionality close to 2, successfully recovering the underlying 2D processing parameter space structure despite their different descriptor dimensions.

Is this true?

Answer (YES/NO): YES